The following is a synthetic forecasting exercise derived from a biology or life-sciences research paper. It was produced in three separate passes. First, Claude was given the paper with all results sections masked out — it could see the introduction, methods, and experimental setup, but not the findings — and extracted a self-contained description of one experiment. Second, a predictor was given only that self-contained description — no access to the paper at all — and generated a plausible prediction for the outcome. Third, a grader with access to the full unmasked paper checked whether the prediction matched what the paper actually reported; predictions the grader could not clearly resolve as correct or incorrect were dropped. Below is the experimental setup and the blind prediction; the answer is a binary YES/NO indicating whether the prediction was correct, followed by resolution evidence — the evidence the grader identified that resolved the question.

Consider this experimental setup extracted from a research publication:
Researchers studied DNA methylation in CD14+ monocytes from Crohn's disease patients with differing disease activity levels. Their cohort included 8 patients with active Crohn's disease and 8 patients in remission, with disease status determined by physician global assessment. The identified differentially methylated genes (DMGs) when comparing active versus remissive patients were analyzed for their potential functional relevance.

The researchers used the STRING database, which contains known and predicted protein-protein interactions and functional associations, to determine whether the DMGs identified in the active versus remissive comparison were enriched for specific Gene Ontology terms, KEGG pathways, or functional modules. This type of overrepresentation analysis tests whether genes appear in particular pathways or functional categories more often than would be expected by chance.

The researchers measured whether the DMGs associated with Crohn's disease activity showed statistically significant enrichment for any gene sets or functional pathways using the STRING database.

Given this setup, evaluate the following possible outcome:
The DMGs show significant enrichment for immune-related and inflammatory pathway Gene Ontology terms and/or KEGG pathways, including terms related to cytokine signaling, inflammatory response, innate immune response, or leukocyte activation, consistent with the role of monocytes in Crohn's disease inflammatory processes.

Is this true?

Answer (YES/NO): NO